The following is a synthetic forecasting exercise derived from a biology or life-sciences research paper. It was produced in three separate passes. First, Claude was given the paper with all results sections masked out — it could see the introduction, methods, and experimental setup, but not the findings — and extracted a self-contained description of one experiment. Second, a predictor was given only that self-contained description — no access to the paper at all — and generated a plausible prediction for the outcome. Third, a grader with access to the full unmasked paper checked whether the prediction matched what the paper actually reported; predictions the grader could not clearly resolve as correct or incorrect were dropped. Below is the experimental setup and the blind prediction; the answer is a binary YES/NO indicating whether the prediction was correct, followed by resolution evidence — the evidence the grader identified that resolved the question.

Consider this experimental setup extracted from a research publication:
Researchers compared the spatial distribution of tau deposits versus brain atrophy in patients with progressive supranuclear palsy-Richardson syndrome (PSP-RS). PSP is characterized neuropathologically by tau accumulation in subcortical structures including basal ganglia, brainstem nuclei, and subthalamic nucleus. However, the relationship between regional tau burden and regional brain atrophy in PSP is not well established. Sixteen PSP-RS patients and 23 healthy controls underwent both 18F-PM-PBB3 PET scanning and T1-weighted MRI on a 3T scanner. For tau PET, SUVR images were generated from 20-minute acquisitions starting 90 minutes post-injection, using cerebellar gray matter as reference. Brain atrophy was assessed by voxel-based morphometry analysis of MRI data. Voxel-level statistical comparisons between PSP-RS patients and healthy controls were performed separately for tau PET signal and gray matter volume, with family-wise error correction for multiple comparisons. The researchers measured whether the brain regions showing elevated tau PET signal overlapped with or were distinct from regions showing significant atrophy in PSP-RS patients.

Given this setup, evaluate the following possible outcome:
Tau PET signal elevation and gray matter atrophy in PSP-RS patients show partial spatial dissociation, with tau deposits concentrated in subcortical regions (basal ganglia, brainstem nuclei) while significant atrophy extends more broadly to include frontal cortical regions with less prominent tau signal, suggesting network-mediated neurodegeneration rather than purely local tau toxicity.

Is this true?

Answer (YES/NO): NO